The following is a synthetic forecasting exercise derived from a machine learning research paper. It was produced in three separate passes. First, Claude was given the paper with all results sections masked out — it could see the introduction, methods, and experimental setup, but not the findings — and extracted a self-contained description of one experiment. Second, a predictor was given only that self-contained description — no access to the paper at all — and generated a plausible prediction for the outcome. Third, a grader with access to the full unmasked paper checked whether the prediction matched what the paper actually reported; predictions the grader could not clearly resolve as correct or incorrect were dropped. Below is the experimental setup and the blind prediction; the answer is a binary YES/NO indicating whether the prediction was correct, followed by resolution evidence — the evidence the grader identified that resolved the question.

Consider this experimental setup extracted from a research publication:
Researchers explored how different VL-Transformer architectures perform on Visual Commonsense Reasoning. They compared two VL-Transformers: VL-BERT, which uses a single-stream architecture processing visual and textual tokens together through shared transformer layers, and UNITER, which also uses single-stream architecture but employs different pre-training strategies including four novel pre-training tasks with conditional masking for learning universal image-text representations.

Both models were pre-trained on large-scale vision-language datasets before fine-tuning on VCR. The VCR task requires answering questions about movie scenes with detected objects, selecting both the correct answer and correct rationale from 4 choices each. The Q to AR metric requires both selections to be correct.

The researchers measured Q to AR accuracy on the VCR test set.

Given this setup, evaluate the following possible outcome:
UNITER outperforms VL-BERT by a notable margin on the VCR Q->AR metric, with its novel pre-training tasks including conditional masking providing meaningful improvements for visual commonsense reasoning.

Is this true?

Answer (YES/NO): YES